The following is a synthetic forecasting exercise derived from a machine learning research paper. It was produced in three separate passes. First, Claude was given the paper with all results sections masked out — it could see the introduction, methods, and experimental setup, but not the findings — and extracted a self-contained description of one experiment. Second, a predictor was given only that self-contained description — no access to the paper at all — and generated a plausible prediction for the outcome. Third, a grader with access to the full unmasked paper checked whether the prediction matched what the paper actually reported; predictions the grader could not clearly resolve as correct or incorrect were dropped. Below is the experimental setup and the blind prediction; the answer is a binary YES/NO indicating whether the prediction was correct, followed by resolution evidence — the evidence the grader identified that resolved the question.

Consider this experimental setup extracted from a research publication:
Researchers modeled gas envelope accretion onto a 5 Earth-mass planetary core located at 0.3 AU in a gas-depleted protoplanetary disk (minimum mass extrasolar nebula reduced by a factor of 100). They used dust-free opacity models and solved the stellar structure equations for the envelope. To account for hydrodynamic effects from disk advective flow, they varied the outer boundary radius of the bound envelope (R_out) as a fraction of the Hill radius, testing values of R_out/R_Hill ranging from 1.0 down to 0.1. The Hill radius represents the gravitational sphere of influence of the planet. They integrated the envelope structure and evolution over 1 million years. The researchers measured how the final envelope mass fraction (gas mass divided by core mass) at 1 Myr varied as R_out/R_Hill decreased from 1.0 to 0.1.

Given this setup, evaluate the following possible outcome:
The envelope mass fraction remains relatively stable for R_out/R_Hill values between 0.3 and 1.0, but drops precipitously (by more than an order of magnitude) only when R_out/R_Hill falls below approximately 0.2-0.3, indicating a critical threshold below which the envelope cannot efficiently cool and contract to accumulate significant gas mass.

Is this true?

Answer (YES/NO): NO